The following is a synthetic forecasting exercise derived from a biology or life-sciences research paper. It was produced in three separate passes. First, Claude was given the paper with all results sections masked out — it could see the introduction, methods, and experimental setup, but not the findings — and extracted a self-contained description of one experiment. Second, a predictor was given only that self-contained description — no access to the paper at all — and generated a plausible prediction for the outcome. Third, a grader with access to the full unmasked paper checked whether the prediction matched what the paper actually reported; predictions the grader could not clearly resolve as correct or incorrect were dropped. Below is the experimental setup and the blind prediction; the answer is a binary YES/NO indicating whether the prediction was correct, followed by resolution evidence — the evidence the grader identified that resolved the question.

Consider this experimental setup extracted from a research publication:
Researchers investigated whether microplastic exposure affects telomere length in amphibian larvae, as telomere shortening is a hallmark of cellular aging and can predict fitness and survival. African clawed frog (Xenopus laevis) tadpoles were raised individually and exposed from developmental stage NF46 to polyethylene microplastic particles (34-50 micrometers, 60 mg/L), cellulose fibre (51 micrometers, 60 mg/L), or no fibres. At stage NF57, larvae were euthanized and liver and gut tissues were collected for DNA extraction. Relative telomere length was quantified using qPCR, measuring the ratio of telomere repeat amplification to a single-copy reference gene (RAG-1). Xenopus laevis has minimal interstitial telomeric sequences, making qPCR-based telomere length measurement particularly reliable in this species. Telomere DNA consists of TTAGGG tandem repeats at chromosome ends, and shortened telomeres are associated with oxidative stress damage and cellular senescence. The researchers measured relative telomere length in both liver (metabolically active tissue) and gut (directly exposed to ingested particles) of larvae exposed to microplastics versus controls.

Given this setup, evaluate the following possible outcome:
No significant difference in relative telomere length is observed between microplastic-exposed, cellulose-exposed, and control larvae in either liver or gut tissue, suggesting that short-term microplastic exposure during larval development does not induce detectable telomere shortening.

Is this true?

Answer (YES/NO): YES